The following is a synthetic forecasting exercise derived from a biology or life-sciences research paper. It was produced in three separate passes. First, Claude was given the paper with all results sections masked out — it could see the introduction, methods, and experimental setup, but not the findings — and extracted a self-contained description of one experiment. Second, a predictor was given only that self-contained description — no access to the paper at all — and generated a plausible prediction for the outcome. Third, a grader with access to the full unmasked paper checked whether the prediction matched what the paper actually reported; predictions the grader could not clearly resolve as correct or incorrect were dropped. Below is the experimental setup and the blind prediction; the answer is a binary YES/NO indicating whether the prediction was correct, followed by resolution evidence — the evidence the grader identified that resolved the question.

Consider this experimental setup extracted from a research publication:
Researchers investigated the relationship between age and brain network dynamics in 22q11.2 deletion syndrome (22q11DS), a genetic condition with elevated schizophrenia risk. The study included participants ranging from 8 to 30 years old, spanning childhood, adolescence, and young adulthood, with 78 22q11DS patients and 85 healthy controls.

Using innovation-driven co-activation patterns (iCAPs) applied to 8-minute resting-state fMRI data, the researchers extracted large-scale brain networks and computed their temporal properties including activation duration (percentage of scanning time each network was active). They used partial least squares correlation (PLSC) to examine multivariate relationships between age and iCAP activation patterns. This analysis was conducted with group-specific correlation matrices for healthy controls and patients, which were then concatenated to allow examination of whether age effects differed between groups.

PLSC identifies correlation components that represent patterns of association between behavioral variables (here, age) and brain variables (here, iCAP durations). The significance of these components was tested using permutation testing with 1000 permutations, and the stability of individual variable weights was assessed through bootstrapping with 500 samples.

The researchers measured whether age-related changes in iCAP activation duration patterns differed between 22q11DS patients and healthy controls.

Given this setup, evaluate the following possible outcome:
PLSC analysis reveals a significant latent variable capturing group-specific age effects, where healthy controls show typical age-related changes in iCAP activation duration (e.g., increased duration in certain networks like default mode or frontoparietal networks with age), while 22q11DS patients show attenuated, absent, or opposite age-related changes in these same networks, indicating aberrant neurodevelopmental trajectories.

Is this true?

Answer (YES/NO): YES